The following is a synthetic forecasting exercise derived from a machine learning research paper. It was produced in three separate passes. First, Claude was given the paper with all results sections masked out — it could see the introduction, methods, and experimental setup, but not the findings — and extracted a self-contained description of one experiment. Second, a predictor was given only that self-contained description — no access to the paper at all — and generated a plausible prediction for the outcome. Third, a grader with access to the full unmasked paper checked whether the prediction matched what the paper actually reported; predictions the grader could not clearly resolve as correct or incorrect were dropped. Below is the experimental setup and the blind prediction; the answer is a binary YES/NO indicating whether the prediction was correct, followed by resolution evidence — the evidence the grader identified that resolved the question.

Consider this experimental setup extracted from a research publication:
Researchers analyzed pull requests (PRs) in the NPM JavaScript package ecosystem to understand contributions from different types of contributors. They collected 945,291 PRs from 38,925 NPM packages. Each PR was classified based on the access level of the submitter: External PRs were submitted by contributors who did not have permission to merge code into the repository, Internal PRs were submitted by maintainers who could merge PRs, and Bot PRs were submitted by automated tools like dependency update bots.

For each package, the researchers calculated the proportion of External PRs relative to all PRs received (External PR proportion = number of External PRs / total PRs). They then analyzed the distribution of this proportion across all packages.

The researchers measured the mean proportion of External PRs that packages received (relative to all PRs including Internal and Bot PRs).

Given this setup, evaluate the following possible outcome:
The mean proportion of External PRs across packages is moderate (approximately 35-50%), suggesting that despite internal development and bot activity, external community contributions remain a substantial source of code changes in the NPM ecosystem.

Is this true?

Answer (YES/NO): NO